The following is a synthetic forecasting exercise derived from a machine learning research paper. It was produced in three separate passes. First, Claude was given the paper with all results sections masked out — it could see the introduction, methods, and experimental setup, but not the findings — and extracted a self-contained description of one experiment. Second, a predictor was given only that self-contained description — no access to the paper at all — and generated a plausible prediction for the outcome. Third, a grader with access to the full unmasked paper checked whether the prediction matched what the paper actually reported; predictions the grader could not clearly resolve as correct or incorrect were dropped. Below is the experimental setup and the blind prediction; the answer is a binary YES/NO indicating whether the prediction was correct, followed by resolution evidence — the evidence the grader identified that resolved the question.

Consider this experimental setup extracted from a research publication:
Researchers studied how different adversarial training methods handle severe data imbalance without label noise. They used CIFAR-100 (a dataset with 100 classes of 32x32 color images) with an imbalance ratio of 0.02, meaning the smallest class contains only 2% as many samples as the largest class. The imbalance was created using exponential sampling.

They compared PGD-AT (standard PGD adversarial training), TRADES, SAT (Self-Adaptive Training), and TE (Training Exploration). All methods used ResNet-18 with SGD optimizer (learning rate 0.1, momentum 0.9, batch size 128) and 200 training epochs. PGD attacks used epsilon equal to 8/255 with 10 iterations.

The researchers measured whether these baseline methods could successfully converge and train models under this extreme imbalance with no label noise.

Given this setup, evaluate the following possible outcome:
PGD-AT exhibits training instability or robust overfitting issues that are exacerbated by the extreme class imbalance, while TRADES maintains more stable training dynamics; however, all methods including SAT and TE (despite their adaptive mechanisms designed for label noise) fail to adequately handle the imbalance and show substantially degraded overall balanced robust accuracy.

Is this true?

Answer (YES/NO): NO